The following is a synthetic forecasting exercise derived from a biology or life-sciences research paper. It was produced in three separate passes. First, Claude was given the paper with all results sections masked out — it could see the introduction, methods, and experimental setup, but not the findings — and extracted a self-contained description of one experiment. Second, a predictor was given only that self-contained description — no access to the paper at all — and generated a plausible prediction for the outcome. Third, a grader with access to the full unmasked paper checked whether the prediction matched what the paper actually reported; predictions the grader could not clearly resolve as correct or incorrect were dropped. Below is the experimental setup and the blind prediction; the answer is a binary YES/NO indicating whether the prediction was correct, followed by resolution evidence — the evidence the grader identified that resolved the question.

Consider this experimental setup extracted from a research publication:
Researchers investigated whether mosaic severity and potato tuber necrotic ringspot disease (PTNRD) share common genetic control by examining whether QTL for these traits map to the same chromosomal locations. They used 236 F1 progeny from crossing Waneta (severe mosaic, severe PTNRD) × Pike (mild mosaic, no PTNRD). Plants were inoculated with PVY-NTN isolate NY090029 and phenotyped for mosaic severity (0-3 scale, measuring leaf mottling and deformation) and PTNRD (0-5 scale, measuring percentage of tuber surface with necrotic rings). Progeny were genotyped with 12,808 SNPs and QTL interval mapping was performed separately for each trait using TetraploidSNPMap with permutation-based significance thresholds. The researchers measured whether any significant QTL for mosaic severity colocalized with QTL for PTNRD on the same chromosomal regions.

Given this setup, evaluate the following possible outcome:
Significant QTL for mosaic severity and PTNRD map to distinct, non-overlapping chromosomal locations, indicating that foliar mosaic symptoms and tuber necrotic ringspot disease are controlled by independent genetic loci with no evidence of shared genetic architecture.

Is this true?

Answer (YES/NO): NO